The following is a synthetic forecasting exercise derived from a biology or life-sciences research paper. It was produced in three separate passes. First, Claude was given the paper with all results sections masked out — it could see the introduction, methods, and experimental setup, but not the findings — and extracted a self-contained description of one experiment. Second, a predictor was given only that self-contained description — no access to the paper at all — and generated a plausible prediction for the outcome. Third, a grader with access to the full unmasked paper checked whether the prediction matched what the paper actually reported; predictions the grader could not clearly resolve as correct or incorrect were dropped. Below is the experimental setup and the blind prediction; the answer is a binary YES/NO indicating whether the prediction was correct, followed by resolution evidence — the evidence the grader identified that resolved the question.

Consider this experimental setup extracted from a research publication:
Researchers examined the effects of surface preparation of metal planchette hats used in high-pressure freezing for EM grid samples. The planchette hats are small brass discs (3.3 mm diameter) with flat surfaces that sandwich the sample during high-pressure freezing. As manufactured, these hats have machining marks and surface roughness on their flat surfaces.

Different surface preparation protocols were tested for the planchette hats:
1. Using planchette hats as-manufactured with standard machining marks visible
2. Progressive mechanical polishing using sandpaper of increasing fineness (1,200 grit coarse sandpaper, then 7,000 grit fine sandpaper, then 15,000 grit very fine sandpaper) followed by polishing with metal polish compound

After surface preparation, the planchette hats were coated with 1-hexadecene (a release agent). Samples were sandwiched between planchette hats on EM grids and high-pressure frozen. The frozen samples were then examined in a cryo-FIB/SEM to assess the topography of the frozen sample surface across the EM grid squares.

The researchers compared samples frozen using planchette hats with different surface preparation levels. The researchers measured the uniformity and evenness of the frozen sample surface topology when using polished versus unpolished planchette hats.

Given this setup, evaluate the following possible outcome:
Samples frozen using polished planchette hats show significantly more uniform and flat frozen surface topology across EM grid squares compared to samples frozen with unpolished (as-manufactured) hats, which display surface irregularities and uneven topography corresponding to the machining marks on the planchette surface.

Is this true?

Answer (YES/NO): YES